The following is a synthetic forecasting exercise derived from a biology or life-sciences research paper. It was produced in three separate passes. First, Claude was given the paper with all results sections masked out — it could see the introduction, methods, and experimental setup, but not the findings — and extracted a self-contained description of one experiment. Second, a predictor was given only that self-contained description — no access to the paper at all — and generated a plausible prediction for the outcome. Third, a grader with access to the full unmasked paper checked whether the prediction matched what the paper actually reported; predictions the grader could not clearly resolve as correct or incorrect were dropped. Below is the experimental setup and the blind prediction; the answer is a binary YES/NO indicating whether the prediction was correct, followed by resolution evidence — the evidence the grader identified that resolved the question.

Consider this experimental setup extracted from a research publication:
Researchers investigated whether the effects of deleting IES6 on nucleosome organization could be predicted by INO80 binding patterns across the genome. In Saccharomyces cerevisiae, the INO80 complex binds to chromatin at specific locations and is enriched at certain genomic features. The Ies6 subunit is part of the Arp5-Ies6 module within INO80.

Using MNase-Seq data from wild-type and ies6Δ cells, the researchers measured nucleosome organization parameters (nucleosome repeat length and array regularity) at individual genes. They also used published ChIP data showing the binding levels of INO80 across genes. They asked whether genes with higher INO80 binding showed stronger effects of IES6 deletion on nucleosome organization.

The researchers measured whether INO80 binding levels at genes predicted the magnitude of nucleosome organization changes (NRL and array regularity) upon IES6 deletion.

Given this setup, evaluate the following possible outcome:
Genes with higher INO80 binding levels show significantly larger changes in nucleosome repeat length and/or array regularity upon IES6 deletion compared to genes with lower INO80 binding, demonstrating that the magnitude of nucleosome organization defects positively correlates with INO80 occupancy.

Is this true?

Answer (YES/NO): YES